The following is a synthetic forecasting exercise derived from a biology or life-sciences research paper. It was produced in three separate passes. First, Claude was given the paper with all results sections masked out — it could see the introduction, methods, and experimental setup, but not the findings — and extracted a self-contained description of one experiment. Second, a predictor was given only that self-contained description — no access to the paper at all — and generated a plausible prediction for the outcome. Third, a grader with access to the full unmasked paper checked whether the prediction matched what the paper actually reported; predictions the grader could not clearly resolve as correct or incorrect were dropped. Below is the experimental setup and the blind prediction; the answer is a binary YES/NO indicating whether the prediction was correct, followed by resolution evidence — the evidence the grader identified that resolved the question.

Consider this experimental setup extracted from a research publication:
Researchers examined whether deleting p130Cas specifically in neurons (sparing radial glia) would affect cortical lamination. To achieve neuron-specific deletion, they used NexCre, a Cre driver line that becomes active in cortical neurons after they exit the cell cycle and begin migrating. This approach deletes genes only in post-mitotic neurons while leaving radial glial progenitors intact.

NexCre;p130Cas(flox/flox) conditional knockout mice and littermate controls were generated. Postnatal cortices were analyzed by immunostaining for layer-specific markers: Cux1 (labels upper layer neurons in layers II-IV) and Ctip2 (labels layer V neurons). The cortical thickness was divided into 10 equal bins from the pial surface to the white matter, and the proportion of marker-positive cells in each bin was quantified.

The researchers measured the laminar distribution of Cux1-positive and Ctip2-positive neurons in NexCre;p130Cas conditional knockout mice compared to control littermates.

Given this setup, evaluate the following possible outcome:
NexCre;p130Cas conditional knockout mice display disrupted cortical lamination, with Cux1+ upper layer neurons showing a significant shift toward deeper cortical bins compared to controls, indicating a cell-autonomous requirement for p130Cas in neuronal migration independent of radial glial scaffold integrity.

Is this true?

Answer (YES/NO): NO